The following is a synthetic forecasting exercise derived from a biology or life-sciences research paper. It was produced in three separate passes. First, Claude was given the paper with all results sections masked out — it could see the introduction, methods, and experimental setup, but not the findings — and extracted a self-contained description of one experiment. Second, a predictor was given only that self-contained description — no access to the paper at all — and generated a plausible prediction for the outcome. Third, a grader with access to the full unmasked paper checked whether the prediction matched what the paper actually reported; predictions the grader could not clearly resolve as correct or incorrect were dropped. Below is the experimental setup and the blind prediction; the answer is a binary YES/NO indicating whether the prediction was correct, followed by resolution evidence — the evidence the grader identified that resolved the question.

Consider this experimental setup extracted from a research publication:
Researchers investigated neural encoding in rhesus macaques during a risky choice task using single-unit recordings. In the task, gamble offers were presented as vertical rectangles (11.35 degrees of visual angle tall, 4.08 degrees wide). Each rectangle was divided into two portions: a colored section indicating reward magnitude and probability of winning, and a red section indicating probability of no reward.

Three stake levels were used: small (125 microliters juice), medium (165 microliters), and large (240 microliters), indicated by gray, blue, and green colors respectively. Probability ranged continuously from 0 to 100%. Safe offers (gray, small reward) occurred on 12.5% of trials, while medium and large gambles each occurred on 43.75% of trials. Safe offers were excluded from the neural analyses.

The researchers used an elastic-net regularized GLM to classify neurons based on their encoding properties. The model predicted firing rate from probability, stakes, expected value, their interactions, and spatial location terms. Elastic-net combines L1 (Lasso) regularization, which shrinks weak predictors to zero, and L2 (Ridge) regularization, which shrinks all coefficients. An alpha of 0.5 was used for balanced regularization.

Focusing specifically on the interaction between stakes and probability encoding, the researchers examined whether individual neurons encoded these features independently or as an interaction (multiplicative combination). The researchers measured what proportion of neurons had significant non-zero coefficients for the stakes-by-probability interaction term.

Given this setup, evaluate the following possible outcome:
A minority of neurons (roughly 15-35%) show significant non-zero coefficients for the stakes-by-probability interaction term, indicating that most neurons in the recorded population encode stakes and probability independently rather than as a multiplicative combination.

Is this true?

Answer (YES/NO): NO